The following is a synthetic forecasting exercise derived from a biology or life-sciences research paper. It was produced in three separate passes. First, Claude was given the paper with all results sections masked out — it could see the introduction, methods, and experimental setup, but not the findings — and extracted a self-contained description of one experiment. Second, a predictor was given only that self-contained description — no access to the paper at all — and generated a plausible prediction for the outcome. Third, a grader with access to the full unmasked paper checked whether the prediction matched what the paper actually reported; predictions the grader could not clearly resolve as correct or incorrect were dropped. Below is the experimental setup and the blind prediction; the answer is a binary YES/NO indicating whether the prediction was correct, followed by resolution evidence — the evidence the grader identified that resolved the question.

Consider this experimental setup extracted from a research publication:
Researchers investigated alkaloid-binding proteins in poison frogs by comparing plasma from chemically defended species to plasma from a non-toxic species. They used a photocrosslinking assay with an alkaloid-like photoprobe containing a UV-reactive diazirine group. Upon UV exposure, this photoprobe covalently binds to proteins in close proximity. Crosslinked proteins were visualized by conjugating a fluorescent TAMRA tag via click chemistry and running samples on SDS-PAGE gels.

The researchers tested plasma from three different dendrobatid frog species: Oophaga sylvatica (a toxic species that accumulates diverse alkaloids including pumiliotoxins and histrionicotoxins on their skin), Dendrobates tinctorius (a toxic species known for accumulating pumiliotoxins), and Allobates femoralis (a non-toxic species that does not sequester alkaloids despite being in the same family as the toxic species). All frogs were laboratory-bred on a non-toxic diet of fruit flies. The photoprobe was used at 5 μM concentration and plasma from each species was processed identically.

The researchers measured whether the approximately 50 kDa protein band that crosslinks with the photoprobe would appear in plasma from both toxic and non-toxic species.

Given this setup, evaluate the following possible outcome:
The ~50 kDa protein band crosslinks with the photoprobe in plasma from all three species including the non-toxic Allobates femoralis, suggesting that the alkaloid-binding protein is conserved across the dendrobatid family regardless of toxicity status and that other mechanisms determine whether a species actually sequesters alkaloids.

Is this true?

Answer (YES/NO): NO